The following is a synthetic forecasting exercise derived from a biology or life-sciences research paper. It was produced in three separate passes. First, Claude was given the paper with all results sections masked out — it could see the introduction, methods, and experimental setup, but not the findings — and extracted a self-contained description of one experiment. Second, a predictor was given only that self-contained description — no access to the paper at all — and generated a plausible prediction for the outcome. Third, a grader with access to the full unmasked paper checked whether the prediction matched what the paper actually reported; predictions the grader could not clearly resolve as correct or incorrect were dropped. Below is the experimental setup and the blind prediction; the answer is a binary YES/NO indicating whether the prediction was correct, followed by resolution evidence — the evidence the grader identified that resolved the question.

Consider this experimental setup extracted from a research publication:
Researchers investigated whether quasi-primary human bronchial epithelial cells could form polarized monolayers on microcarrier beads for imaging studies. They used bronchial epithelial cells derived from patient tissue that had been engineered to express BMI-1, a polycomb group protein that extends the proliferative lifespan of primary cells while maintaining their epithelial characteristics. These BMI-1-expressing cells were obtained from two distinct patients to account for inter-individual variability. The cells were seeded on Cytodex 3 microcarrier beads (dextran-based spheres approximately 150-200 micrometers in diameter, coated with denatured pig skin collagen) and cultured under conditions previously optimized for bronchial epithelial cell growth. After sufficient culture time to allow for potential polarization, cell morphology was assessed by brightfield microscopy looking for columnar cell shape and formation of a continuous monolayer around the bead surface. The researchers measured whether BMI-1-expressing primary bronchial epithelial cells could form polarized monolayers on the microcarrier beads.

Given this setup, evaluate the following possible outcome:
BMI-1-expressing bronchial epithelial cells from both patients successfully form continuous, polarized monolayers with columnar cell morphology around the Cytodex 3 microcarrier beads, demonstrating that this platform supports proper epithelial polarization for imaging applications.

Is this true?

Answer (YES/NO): NO